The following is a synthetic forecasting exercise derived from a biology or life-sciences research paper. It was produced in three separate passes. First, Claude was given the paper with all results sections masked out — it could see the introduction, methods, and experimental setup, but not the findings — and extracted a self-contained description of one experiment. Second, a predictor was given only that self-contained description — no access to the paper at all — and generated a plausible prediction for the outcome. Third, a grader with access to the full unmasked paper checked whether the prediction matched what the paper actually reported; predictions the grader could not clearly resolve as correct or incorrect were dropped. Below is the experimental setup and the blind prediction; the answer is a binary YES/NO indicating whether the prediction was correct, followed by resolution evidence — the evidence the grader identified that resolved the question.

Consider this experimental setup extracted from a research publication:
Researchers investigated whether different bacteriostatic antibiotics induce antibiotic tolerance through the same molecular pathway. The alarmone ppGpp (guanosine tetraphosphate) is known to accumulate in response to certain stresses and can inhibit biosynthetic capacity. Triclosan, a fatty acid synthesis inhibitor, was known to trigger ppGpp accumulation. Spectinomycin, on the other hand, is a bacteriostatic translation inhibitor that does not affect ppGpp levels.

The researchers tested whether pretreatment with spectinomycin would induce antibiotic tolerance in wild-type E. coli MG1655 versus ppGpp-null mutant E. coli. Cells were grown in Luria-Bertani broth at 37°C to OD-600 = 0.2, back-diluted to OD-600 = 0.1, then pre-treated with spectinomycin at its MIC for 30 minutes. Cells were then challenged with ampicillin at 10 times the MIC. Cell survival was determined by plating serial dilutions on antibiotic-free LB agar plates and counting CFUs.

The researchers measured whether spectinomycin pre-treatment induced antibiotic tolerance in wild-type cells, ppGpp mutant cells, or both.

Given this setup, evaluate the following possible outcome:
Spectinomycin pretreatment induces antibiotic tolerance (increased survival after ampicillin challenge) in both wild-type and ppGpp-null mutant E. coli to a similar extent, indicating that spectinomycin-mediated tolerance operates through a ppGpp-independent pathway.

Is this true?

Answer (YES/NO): NO